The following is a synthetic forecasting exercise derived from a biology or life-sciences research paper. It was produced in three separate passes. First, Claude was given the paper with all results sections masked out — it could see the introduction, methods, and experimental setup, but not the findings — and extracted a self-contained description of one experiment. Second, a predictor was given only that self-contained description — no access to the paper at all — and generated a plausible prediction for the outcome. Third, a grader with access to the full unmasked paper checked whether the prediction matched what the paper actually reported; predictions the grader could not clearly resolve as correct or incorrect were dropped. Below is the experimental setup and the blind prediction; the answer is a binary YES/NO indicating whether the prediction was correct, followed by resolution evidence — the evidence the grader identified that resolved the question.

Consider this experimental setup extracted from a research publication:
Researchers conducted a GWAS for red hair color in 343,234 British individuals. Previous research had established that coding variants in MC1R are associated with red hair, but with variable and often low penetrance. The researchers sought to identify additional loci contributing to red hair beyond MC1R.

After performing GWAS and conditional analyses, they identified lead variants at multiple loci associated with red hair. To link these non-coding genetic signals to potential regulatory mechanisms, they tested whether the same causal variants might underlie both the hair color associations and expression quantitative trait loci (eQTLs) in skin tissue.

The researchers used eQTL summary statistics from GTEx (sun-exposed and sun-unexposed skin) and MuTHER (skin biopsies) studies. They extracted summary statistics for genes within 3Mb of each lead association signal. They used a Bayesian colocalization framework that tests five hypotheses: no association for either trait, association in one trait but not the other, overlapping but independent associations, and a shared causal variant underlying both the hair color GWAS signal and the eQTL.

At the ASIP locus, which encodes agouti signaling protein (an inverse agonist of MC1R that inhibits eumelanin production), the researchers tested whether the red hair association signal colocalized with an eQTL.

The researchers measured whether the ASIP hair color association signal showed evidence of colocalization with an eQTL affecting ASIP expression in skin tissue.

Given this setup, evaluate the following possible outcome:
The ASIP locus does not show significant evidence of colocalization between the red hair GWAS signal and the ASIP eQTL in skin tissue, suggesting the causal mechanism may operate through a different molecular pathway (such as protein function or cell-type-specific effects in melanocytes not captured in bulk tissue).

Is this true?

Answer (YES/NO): NO